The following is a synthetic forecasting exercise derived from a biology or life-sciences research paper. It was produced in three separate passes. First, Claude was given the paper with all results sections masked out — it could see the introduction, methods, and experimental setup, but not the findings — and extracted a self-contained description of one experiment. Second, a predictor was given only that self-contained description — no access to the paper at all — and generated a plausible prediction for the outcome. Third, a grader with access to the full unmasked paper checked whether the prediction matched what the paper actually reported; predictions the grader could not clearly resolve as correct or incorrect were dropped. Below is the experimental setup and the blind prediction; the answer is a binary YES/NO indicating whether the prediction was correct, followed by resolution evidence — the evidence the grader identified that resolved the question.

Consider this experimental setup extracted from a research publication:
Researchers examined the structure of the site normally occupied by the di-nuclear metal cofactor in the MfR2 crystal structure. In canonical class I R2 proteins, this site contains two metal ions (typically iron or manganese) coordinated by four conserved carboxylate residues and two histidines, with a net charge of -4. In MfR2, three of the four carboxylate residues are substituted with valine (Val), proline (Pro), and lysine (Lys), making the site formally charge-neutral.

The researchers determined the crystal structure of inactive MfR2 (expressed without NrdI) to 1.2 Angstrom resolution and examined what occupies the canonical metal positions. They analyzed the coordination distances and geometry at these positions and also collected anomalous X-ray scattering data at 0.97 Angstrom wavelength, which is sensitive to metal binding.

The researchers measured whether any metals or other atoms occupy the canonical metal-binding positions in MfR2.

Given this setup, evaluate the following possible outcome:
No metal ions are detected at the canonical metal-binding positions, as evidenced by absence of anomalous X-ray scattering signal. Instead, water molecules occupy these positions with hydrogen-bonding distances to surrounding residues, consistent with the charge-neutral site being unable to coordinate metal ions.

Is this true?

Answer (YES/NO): NO